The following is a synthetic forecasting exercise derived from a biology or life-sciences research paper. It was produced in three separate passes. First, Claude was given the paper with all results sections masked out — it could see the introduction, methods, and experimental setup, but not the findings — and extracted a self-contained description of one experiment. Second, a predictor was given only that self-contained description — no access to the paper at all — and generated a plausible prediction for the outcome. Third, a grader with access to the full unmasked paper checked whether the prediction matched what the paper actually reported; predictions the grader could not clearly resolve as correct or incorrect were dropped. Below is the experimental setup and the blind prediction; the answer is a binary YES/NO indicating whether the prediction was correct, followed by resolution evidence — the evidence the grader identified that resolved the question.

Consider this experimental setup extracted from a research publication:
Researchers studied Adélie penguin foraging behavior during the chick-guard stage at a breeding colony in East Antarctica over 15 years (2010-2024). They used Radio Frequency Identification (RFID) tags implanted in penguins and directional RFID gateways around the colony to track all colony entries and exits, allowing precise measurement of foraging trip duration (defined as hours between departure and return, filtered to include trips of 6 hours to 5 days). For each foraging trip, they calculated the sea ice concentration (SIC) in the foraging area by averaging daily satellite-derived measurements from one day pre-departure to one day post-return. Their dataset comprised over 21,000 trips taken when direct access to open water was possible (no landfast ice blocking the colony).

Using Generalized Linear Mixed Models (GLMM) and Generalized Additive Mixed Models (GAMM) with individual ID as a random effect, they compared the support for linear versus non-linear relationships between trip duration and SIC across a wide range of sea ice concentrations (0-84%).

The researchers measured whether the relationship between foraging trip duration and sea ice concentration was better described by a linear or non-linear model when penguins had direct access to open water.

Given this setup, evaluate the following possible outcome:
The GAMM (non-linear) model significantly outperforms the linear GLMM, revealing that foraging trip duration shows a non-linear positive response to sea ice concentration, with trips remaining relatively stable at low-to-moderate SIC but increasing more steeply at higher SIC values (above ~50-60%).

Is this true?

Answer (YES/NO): NO